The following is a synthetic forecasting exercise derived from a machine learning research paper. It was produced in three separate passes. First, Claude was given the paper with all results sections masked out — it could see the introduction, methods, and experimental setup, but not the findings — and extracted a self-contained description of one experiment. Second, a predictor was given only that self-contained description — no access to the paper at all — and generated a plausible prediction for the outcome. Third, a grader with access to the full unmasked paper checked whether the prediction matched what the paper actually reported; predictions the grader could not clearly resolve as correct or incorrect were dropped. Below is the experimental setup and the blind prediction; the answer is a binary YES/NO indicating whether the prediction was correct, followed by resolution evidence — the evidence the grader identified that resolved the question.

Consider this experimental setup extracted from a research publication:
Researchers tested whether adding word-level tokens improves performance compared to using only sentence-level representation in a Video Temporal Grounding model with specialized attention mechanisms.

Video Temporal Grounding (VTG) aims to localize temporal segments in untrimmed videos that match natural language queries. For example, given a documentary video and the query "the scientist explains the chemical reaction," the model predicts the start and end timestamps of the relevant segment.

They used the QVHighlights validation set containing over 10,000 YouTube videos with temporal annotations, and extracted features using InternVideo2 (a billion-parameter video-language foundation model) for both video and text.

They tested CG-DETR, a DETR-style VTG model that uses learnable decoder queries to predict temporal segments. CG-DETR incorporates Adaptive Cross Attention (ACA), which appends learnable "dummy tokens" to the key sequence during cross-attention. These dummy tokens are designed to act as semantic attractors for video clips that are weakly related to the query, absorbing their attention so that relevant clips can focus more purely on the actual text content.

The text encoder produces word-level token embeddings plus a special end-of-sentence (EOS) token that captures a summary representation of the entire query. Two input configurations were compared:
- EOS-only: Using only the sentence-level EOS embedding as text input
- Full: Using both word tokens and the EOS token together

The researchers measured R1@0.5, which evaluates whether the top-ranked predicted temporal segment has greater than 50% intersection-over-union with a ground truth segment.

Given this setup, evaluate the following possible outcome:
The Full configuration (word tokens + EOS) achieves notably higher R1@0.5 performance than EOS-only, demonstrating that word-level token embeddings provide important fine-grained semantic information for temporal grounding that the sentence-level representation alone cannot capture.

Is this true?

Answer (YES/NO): NO